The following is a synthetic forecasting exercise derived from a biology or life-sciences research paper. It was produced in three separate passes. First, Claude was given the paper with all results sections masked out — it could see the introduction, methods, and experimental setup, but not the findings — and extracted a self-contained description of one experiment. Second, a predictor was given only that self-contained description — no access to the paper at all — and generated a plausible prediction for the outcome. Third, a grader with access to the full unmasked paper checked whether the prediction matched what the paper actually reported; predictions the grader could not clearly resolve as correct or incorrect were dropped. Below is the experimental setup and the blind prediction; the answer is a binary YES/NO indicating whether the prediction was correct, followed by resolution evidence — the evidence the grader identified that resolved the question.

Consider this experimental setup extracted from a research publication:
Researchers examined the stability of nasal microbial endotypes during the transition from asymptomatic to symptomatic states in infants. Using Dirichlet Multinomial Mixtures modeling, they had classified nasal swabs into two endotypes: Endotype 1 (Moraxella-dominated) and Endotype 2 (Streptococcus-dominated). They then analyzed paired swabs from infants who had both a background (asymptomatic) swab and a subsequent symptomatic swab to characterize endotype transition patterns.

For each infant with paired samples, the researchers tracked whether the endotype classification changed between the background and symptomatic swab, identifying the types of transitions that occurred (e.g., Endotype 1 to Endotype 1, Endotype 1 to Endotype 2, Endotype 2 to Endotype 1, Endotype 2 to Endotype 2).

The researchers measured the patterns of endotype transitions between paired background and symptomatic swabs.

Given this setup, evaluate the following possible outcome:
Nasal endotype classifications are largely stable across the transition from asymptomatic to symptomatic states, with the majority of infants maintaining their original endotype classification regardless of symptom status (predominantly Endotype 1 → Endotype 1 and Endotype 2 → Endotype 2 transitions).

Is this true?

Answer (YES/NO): NO